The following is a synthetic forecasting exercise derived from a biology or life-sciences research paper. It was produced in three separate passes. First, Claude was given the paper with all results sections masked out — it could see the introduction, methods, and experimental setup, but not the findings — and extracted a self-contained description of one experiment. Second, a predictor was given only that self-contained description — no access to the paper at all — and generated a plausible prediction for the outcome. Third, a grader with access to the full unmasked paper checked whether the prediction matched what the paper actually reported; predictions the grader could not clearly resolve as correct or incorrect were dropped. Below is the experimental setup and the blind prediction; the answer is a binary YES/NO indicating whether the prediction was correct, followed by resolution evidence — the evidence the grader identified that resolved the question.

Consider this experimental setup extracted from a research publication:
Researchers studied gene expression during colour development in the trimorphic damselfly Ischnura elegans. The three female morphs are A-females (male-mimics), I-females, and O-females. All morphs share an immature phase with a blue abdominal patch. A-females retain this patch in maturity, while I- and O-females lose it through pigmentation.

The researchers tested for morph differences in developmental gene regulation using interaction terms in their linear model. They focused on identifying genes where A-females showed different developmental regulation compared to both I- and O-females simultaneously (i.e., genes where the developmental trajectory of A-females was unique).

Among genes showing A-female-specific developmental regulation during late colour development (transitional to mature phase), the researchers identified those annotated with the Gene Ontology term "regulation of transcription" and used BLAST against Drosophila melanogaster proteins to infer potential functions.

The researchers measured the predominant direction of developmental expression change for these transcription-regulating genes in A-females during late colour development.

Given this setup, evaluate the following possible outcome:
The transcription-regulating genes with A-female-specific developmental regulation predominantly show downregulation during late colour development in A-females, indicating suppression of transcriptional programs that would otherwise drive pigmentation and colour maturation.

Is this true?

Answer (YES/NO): NO